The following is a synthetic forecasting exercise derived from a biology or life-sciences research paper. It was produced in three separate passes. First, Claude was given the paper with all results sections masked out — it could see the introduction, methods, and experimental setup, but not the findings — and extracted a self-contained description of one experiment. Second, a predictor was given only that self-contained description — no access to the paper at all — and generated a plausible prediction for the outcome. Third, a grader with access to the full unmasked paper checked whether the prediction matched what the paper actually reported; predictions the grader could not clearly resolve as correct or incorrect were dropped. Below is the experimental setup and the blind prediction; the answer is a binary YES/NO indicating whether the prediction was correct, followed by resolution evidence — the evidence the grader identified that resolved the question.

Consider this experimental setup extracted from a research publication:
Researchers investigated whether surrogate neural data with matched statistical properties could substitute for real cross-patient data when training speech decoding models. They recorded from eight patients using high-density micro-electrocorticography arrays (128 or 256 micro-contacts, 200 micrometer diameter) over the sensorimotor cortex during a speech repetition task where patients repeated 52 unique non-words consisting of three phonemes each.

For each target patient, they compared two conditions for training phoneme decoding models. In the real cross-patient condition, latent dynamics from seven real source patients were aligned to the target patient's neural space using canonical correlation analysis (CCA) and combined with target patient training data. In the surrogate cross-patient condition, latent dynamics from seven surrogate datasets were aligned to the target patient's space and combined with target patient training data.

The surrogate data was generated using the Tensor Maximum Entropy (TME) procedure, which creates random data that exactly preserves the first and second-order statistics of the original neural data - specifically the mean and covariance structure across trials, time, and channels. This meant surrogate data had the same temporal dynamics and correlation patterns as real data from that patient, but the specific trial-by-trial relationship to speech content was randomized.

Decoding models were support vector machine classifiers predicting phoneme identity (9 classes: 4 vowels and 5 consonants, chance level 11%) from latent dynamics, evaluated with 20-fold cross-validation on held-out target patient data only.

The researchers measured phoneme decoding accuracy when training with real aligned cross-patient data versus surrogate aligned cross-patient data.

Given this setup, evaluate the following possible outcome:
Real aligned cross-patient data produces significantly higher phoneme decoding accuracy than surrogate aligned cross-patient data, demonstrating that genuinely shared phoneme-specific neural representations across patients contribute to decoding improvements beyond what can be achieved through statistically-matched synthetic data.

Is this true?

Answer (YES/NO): YES